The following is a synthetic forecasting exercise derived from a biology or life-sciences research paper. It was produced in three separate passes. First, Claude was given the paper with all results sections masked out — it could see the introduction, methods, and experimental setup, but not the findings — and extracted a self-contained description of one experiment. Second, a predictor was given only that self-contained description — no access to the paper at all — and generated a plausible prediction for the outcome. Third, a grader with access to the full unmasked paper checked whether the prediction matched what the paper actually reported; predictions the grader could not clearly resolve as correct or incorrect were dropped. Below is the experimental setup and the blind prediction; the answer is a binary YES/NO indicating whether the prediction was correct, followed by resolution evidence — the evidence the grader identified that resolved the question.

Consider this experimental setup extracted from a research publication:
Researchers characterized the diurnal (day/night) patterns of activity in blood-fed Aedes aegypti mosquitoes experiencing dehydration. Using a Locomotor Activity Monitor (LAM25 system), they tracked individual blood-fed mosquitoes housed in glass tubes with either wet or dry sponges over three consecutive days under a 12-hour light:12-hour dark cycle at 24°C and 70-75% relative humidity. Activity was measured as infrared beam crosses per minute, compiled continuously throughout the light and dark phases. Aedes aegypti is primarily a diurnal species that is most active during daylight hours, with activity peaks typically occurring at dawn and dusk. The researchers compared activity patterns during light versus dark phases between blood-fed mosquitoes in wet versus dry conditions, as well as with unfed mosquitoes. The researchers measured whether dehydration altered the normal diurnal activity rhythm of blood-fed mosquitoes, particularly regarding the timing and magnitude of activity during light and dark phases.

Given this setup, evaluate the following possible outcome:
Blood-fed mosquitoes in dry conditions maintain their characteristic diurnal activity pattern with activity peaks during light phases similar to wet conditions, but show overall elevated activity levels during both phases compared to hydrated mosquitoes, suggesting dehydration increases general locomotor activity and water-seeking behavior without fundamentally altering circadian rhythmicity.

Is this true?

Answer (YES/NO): NO